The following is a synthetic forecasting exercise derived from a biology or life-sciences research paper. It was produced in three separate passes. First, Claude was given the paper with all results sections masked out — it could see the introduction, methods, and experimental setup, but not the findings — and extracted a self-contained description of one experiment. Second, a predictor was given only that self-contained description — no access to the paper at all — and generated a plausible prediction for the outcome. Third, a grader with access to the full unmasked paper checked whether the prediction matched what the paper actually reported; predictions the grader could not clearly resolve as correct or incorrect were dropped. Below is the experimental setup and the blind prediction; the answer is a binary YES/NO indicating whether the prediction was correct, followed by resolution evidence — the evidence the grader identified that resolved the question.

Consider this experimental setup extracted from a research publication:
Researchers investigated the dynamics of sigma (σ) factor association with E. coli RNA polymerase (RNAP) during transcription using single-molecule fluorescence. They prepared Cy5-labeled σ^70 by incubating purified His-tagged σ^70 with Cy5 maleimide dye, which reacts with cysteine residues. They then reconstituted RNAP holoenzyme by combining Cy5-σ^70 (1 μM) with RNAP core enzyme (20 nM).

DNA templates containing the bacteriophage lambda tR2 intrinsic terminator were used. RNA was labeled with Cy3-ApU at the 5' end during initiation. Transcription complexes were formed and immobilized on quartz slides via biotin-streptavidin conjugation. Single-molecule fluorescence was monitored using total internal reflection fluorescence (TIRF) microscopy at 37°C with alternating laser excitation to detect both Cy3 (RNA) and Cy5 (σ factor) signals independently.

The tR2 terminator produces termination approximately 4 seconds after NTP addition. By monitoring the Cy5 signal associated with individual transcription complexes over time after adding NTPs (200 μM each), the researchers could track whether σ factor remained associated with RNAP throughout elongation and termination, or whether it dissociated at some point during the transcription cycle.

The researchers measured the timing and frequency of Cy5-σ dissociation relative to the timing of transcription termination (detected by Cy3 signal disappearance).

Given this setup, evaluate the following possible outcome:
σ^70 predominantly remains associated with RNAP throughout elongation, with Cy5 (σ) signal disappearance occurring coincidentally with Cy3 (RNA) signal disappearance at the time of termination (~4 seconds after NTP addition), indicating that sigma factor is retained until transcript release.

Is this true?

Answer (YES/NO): NO